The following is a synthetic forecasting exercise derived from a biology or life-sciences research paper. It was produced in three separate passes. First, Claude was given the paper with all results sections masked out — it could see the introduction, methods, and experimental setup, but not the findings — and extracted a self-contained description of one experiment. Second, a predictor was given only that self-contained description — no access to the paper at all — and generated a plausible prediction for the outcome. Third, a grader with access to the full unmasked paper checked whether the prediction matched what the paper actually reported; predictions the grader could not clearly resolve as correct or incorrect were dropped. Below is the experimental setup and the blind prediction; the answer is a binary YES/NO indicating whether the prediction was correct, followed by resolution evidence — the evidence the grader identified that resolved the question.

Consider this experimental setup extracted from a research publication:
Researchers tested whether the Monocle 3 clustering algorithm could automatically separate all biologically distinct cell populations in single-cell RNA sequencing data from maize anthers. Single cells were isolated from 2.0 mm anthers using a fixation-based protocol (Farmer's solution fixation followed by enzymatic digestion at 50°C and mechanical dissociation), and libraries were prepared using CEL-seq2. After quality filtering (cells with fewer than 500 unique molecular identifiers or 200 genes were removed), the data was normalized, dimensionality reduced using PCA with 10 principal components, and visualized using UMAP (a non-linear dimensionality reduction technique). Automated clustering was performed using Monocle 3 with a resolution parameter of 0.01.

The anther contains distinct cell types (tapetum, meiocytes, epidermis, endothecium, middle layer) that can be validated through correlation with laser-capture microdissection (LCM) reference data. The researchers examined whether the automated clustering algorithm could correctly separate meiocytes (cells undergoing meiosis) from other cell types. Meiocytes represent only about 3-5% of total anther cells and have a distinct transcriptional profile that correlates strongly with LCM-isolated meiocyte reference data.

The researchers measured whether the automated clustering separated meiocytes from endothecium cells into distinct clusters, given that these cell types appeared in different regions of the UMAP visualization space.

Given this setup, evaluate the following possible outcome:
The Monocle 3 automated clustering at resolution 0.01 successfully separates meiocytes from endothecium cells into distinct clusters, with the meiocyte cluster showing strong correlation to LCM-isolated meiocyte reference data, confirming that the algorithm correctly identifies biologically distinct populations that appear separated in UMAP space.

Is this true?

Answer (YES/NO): NO